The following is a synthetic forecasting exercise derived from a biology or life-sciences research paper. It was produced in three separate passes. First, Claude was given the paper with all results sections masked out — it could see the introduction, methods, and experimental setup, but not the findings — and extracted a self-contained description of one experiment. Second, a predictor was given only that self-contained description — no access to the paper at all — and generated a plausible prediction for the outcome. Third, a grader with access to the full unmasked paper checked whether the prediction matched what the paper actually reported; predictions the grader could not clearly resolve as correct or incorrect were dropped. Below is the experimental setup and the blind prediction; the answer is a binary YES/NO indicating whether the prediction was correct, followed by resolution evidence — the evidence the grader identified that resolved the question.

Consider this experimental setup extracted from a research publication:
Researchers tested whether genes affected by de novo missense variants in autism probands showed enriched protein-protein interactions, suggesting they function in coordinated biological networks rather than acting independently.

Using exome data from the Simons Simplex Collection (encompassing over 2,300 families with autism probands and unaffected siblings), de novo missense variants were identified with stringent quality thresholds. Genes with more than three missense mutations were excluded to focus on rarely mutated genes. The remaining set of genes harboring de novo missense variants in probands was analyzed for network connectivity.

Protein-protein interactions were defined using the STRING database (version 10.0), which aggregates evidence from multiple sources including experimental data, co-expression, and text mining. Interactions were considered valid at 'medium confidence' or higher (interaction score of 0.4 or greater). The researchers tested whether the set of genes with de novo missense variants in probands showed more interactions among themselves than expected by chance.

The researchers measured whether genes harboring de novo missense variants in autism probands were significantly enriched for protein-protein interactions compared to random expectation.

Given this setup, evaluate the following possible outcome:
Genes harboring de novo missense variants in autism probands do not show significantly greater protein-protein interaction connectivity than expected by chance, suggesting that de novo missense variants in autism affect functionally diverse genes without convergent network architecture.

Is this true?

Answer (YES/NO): NO